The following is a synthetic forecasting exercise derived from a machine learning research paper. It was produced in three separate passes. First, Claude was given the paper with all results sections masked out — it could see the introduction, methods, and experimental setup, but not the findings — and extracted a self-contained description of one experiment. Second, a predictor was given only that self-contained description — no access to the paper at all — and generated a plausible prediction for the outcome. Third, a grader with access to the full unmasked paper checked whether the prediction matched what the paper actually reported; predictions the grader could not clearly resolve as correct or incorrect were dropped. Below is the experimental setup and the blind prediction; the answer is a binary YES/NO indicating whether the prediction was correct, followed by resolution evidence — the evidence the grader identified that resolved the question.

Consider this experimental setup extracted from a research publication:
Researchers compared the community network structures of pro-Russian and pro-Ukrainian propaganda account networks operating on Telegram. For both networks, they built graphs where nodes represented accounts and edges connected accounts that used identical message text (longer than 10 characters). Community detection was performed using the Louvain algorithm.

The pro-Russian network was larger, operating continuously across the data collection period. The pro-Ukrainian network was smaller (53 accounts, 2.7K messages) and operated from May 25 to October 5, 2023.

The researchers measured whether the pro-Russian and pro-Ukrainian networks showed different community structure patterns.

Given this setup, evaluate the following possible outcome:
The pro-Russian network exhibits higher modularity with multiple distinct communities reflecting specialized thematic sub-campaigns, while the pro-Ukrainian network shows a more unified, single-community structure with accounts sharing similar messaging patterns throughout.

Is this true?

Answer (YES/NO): NO